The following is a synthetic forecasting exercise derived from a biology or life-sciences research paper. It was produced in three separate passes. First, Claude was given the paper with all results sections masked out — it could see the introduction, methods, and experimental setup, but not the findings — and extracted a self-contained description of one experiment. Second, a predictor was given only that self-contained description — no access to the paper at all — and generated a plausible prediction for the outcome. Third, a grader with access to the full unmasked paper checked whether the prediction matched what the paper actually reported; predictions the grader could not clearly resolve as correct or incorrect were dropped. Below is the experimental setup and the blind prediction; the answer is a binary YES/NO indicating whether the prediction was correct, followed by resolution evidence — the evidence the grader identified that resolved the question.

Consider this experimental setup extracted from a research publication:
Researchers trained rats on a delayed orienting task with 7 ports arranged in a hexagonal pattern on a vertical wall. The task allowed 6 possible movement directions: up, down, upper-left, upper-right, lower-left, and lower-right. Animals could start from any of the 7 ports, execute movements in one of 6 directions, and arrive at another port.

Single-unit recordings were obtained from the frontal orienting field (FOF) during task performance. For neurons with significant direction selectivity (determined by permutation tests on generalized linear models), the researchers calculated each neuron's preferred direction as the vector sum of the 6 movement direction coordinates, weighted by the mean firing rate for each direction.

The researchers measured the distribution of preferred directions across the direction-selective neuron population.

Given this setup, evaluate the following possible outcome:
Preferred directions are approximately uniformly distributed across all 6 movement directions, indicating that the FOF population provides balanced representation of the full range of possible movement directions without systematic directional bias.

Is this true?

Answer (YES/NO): NO